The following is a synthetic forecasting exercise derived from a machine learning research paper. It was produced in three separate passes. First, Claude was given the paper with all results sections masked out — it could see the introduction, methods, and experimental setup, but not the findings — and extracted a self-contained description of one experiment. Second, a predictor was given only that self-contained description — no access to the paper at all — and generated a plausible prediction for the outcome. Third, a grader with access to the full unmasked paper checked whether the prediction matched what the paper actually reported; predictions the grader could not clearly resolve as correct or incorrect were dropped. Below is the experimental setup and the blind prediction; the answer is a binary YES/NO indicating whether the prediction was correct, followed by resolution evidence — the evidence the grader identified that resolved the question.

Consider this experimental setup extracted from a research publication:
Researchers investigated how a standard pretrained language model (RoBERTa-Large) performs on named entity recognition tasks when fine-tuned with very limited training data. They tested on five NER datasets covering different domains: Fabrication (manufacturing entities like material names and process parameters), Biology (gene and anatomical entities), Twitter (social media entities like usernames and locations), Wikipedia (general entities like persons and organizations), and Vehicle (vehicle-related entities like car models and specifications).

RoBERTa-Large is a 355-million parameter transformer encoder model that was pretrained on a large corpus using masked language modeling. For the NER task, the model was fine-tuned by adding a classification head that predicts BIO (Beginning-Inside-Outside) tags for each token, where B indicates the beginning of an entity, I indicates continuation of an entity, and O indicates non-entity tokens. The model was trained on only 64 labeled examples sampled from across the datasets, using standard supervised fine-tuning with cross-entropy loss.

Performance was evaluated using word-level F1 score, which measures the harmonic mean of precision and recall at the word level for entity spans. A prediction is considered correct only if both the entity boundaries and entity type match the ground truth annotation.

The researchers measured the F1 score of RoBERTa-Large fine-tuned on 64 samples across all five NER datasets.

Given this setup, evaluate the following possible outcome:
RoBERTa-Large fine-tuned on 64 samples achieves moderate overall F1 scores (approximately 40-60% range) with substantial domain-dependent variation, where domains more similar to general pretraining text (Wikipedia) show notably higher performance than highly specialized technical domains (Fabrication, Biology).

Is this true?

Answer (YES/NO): NO